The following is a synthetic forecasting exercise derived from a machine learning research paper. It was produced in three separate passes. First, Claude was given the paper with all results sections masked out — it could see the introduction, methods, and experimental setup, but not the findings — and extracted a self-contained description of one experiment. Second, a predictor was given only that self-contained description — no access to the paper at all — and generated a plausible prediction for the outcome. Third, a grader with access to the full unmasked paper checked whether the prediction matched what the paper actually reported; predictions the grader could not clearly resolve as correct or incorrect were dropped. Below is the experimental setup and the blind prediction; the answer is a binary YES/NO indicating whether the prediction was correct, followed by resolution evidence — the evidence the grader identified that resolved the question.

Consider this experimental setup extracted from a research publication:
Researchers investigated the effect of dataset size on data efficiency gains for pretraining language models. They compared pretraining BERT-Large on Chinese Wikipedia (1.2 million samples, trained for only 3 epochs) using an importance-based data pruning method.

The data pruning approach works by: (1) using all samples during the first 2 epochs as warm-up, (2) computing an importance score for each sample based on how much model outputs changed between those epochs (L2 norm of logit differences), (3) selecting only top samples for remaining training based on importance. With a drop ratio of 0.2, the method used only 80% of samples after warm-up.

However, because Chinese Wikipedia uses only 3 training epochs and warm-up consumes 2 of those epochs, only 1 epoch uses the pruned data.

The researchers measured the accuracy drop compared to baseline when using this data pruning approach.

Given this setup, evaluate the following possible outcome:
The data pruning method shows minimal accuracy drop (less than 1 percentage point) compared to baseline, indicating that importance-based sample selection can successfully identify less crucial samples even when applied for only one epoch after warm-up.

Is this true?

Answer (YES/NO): NO